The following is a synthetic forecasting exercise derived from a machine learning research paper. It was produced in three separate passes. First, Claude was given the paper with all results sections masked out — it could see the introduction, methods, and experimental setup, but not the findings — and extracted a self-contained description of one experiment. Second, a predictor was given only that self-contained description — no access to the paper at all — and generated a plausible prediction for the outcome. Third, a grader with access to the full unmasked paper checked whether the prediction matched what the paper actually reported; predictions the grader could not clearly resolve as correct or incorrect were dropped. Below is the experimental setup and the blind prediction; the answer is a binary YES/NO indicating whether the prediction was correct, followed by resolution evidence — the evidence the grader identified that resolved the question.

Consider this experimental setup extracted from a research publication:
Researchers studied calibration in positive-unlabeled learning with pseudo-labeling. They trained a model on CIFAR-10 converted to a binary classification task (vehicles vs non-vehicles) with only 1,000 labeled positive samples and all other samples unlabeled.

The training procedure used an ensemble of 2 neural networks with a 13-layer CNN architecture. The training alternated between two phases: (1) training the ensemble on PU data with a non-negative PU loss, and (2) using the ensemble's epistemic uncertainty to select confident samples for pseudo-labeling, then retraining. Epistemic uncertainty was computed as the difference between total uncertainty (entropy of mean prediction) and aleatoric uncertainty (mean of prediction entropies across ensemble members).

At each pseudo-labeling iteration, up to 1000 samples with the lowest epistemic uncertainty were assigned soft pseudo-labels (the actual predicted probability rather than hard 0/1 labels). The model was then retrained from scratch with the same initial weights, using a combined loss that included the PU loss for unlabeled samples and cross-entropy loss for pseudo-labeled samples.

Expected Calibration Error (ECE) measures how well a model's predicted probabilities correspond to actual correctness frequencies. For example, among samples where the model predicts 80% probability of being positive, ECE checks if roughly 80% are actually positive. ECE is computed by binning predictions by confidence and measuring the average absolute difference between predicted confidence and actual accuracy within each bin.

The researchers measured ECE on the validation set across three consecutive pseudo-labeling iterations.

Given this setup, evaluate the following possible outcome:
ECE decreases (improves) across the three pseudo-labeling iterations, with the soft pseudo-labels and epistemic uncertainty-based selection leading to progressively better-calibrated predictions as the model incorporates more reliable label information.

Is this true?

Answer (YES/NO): YES